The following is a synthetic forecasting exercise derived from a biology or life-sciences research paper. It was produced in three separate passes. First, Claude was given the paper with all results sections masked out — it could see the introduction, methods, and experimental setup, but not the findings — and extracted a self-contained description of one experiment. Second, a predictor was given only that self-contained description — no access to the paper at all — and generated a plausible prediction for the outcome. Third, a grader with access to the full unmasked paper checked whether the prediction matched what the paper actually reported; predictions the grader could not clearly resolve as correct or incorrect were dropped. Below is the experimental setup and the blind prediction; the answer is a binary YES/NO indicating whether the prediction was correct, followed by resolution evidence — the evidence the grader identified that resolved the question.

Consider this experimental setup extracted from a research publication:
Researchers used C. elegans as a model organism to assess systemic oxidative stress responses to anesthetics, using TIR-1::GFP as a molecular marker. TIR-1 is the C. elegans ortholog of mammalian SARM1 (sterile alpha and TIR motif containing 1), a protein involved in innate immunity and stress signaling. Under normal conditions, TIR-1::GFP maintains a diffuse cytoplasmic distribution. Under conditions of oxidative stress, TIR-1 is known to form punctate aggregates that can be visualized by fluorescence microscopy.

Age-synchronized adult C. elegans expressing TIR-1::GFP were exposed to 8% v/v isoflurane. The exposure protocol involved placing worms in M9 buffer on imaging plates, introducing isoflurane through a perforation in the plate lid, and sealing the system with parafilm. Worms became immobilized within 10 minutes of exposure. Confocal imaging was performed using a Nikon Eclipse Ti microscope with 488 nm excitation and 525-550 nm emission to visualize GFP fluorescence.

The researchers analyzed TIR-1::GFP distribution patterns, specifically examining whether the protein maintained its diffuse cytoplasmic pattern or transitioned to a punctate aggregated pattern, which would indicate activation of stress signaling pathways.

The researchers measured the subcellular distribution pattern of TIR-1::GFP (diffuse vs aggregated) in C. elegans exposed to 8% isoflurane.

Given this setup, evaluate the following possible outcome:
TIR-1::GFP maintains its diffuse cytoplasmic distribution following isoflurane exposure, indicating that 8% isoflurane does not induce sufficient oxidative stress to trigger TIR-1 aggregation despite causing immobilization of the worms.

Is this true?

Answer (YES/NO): NO